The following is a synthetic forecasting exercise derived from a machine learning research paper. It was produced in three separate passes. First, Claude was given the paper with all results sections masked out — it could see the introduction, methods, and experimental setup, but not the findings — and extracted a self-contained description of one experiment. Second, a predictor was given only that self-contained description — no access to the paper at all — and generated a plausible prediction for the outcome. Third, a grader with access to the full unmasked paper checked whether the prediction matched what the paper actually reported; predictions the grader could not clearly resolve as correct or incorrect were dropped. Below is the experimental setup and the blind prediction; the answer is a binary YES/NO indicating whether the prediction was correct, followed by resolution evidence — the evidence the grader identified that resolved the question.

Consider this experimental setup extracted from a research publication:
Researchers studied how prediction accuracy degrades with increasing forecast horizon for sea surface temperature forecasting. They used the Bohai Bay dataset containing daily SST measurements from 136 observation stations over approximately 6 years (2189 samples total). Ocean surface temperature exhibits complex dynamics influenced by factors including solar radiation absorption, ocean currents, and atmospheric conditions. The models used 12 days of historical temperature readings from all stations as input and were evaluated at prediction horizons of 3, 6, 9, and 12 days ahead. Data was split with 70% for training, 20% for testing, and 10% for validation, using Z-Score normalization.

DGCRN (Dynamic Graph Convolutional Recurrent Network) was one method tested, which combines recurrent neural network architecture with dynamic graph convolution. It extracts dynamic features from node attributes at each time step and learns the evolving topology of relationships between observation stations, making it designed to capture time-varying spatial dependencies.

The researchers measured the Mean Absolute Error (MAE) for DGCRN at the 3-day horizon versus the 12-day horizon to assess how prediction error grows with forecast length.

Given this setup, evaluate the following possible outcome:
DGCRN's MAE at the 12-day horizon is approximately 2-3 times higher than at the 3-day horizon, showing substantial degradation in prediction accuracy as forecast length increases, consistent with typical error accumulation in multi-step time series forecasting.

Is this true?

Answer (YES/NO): NO